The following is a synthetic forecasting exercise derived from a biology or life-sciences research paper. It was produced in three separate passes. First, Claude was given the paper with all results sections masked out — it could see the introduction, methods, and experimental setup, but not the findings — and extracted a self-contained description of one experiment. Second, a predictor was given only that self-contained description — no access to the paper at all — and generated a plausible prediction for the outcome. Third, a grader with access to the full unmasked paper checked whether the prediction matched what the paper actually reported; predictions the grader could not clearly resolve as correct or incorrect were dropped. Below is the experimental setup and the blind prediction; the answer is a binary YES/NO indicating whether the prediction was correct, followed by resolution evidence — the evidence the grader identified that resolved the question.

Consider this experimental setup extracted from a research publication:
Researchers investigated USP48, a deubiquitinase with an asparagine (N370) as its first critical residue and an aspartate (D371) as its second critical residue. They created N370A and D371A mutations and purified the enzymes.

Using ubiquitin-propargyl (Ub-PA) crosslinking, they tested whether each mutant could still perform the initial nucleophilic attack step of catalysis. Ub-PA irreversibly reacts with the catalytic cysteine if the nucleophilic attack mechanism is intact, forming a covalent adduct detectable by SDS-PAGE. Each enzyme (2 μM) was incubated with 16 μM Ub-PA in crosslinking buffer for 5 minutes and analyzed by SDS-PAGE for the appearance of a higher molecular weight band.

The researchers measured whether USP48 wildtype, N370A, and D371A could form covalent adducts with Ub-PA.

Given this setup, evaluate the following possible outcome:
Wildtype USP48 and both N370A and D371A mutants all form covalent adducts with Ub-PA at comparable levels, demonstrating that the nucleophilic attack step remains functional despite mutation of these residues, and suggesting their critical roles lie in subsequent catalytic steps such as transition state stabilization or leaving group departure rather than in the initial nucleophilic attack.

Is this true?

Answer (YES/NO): NO